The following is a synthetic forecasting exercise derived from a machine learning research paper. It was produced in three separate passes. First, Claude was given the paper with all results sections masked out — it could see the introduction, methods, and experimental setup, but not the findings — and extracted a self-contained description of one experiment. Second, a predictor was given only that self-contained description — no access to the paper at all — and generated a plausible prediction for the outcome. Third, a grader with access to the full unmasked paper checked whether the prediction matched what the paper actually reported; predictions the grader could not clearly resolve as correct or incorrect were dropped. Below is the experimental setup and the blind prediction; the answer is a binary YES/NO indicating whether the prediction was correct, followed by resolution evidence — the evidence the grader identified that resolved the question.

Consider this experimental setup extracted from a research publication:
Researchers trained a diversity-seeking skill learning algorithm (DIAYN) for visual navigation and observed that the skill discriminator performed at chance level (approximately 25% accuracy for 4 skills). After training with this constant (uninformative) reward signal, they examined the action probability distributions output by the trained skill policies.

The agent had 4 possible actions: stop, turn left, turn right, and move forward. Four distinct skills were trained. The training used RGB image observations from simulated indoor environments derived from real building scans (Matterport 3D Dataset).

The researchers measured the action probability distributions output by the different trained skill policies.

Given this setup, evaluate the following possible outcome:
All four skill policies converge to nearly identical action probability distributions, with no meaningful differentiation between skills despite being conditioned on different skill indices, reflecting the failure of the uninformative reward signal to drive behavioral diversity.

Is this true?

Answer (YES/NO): YES